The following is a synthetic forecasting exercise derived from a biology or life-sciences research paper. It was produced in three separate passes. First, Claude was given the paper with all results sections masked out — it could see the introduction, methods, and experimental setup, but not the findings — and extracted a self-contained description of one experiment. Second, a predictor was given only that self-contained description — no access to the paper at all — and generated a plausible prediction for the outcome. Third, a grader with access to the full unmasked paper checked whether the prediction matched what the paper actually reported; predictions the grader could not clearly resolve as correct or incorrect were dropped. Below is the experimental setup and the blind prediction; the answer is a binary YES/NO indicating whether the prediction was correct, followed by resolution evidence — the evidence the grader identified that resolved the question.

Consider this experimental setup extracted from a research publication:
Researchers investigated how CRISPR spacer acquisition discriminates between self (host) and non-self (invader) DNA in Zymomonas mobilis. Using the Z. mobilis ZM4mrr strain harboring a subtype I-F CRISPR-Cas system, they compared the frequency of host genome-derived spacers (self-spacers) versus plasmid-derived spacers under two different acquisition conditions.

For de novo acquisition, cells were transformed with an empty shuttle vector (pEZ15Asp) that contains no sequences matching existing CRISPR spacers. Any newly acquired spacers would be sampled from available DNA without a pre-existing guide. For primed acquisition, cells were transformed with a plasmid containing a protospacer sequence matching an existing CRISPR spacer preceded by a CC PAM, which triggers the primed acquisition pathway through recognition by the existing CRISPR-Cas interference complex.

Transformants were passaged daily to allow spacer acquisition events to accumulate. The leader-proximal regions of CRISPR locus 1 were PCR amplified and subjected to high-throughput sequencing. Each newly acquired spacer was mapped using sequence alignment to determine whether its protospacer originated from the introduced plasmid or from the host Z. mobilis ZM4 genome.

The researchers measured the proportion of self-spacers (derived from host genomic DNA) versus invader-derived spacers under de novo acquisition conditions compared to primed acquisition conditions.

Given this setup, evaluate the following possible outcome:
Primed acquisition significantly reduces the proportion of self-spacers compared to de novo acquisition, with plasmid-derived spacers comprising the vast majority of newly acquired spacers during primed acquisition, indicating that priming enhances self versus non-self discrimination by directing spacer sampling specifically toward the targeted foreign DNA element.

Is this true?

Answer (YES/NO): YES